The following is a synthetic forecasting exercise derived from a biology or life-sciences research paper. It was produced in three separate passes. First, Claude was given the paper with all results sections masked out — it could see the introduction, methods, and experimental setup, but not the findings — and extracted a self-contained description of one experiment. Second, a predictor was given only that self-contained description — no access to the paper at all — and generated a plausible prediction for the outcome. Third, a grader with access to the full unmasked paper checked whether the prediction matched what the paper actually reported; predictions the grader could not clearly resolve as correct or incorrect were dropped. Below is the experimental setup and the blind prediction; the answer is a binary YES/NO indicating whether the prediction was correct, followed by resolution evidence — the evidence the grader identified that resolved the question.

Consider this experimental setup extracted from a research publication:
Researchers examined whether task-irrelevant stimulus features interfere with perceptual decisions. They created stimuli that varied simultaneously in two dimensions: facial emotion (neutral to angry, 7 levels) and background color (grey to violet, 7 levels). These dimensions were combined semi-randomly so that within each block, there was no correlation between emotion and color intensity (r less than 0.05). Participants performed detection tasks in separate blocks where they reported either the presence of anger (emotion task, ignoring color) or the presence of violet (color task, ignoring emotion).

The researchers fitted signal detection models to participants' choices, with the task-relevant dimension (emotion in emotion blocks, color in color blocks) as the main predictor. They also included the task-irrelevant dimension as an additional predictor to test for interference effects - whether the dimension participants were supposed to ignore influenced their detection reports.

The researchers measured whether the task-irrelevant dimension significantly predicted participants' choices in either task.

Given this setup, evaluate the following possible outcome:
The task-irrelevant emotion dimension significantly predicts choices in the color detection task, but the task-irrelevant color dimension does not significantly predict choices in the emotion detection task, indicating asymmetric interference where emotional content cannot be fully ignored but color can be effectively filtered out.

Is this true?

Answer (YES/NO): NO